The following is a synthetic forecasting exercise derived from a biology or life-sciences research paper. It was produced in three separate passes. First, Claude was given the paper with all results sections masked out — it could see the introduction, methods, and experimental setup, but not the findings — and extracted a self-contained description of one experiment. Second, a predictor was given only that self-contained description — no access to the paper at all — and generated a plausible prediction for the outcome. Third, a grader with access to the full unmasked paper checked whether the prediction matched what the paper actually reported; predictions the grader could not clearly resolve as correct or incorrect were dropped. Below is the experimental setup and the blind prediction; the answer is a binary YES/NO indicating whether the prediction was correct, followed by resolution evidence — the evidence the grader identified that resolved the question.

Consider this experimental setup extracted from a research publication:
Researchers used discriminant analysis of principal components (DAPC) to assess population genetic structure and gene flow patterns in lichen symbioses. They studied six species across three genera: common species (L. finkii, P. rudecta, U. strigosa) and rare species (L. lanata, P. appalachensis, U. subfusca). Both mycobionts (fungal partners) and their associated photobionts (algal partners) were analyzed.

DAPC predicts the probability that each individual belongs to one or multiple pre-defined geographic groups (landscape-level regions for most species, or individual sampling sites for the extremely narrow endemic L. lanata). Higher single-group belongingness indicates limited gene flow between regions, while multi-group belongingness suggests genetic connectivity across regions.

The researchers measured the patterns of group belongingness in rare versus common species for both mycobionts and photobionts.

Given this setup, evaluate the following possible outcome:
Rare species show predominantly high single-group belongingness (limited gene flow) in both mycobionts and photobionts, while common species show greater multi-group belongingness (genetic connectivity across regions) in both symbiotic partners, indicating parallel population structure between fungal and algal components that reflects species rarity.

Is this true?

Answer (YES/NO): YES